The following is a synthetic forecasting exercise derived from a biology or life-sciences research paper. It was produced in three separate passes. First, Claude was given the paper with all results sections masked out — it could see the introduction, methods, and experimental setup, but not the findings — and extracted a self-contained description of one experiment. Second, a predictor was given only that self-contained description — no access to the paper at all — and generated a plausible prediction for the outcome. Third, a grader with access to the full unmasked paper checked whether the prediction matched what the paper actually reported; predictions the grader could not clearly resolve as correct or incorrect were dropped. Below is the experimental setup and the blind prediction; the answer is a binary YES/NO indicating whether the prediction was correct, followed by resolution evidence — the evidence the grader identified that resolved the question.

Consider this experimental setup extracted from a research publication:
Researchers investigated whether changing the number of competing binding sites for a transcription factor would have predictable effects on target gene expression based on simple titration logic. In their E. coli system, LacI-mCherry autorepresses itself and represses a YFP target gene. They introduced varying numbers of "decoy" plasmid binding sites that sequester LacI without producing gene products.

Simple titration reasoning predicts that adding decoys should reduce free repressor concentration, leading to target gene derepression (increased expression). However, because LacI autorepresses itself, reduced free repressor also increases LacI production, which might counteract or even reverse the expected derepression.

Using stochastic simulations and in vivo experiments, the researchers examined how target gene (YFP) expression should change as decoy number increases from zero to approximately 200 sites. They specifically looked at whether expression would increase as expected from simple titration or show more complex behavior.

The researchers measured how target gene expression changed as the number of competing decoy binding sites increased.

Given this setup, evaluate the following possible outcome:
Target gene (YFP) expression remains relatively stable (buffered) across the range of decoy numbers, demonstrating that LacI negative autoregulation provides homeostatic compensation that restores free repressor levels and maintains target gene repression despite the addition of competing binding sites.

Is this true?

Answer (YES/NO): NO